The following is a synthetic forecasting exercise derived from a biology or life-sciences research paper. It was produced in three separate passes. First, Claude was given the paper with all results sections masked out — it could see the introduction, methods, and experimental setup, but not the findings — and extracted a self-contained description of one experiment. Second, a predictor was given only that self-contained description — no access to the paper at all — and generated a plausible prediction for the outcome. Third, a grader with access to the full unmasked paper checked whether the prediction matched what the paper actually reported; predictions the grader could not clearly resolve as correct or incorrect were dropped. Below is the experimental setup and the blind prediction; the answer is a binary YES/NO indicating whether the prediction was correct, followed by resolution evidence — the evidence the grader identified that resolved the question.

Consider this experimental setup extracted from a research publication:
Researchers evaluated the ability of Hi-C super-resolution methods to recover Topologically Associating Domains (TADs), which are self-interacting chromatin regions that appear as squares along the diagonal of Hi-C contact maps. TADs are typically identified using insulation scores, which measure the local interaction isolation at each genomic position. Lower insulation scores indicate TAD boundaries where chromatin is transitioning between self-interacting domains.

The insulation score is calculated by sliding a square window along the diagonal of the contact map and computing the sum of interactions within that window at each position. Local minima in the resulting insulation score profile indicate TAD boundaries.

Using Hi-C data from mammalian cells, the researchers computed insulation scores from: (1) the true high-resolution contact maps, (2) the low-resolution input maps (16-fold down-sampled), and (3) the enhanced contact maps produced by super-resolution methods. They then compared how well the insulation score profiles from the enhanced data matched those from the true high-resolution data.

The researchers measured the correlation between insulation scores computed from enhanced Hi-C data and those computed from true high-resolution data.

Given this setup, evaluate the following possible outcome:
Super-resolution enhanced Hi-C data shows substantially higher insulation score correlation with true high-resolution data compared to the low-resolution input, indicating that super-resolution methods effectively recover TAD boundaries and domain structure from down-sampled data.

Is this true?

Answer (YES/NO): YES